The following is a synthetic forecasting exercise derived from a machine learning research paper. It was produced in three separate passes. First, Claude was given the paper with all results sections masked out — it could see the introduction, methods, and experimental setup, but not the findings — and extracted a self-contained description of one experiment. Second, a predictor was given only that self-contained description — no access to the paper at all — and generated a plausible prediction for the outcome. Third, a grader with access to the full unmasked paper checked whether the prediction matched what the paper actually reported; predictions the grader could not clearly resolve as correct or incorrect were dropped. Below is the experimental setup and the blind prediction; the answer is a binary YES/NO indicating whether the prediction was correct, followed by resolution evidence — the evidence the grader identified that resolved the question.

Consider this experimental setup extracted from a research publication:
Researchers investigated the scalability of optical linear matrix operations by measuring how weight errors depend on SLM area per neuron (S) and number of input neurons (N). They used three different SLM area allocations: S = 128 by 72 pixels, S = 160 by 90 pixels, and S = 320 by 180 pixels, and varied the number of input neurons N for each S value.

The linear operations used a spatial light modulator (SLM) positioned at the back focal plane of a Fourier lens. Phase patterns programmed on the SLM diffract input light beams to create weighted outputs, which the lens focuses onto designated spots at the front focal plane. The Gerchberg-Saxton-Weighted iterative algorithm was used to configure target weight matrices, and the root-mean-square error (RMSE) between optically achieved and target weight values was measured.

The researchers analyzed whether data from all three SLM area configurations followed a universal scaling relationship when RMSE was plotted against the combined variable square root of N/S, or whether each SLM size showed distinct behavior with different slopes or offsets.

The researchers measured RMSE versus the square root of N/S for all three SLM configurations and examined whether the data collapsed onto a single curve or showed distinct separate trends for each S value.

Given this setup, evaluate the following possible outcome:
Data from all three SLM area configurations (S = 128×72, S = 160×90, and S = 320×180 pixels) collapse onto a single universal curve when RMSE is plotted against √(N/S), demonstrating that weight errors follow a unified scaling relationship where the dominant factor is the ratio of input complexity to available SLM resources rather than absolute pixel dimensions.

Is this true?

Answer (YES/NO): YES